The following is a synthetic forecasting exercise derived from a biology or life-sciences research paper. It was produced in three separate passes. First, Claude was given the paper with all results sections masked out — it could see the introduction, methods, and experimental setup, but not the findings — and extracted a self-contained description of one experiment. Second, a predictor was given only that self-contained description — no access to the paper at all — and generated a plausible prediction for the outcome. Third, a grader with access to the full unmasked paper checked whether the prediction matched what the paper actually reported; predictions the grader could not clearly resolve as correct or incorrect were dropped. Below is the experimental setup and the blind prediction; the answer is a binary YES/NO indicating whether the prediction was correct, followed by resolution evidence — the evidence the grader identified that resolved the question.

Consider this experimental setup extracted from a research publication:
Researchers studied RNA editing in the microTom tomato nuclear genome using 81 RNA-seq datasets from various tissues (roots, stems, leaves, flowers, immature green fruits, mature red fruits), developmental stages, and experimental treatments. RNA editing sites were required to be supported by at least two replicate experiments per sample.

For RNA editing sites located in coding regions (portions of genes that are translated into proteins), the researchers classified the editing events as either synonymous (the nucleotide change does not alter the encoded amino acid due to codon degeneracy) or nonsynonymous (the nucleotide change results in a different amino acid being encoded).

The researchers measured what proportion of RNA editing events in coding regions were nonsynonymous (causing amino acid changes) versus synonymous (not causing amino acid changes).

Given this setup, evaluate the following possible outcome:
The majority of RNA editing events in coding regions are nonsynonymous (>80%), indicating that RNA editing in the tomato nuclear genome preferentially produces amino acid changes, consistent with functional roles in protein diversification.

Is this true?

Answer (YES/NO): NO